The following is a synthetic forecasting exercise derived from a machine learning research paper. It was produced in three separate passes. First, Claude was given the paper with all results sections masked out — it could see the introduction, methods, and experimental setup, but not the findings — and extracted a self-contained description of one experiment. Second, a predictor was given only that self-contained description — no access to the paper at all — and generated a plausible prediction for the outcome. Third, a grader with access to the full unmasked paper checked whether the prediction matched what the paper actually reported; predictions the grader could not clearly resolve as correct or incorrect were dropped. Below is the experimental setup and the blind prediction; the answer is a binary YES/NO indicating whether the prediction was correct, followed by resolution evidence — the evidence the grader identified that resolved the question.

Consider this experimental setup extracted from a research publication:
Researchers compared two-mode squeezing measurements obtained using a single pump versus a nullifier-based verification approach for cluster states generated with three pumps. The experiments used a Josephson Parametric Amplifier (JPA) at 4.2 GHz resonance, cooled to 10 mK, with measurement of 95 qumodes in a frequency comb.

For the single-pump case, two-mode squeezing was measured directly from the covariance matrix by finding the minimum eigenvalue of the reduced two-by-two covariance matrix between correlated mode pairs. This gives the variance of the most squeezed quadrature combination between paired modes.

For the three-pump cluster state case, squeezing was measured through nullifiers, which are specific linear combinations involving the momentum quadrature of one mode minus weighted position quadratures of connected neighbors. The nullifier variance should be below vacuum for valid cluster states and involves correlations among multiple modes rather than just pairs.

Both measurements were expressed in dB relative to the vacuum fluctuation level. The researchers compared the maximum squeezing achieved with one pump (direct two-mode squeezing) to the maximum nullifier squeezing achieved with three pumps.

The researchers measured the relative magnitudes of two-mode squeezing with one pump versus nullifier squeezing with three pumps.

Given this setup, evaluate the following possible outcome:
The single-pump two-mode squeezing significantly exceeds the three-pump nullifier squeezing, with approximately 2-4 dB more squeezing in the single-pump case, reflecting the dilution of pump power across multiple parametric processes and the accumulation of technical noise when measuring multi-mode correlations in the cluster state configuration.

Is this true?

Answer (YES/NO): YES